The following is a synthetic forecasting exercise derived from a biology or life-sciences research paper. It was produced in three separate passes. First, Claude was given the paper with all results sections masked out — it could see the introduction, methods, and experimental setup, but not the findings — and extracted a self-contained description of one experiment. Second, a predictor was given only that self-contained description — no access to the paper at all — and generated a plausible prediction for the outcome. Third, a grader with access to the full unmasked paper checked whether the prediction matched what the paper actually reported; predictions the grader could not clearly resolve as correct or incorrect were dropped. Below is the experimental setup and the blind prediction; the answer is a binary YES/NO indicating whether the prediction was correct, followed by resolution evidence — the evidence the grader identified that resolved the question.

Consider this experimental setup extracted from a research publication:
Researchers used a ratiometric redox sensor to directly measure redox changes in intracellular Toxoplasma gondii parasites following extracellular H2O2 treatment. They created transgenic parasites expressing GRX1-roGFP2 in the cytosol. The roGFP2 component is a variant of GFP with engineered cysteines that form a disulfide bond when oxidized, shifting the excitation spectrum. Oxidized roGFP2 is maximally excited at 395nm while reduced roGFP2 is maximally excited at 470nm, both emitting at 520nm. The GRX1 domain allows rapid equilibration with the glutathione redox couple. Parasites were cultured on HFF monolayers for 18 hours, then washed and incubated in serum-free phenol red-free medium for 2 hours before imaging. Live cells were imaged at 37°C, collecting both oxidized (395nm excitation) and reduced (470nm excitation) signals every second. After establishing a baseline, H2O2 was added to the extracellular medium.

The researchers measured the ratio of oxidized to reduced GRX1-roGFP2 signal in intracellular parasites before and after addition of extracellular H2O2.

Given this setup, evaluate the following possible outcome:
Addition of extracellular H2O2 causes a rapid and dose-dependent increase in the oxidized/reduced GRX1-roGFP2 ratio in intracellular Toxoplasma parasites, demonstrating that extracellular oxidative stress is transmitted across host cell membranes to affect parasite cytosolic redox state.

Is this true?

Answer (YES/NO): NO